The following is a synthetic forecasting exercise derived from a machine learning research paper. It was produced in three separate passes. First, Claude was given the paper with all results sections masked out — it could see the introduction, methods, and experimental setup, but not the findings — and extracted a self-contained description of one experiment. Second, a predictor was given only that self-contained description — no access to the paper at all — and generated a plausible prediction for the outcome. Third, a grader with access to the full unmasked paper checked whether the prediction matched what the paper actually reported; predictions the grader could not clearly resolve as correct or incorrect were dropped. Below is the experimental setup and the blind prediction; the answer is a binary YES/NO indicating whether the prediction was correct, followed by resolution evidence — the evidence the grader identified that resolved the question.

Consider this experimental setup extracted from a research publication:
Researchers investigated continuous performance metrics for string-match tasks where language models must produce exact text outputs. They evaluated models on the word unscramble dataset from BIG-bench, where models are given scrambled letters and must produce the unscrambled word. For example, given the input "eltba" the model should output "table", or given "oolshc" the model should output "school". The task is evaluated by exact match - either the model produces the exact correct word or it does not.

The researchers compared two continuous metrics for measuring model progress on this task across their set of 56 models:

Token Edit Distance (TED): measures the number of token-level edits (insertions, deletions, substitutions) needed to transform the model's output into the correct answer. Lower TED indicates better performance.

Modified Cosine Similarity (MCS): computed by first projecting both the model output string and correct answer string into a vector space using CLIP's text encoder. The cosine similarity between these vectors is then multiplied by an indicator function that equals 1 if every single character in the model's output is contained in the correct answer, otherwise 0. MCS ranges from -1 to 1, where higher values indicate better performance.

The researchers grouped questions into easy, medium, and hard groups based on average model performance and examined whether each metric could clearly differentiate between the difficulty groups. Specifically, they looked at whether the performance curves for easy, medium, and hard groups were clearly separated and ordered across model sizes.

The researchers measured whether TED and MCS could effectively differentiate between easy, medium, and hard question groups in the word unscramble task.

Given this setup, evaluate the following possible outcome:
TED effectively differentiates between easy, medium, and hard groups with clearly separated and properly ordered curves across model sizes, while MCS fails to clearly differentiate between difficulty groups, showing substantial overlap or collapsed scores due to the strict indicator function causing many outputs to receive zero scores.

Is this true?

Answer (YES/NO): NO